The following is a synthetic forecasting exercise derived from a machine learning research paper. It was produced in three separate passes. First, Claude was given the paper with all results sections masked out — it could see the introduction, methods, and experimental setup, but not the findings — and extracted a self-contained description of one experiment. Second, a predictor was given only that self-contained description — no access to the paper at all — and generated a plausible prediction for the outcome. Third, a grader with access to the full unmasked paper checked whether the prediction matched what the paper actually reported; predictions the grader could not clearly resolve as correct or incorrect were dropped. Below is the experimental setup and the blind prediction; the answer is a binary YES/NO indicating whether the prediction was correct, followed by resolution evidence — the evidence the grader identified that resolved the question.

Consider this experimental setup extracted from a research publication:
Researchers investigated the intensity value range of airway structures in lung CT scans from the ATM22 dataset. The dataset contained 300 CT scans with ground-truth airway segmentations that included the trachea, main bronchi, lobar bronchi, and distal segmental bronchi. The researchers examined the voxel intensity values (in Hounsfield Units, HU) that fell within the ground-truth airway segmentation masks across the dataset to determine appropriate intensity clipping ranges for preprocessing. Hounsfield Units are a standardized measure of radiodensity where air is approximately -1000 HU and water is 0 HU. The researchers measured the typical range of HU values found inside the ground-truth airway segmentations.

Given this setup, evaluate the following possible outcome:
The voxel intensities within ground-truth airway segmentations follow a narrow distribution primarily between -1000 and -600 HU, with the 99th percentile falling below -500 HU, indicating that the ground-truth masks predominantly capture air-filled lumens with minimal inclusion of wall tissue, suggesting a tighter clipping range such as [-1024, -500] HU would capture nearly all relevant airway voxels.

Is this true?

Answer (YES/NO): NO